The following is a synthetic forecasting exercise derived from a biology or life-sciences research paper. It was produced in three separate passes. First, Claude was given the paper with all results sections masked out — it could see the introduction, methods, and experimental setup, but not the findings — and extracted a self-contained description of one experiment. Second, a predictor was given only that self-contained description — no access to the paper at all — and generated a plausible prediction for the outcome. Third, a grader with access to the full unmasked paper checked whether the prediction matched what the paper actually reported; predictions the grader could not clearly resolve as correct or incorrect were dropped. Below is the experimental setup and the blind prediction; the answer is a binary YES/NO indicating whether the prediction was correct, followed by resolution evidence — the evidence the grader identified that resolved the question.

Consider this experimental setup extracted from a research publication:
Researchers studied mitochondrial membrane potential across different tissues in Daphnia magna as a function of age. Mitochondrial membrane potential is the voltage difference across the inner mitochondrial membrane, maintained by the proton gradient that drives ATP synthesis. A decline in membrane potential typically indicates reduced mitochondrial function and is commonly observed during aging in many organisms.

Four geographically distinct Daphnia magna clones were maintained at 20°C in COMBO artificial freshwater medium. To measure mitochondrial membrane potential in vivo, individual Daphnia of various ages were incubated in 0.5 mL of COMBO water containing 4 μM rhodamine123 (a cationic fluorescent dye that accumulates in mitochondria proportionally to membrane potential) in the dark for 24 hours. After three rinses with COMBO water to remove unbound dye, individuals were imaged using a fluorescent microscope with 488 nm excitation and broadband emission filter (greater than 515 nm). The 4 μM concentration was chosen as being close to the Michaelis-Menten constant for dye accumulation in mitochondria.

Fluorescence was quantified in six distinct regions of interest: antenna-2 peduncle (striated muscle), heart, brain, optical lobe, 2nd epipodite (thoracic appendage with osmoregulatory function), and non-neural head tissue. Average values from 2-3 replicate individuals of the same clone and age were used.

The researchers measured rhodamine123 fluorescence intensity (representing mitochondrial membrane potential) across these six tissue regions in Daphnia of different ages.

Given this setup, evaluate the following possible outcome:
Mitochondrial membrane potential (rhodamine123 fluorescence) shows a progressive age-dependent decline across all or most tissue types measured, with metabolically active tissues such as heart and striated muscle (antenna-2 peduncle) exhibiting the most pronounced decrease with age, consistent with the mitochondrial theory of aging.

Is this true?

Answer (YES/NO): NO